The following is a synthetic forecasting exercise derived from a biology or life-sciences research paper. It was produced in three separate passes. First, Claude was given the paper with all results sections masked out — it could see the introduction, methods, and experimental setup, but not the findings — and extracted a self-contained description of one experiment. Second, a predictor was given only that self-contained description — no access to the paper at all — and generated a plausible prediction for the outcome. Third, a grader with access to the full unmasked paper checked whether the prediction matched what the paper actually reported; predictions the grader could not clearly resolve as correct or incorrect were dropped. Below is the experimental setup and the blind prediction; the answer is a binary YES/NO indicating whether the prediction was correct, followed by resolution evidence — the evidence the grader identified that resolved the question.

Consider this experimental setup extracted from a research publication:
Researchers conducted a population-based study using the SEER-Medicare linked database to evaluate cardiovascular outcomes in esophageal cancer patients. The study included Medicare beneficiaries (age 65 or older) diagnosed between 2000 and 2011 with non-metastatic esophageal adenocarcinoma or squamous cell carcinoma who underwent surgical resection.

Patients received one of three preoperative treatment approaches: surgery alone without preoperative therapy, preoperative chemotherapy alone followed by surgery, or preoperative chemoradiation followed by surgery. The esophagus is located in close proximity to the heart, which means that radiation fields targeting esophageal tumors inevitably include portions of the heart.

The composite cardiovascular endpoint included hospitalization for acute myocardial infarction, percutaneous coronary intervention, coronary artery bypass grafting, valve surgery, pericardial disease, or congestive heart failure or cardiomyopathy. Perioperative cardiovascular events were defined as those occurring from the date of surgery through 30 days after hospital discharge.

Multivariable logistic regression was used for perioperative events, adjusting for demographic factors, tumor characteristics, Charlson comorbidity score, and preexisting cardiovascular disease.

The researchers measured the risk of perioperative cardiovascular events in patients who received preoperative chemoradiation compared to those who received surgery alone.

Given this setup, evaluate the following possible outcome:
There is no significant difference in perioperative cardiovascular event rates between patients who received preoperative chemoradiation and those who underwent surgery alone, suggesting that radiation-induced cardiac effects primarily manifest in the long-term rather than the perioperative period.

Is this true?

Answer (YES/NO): YES